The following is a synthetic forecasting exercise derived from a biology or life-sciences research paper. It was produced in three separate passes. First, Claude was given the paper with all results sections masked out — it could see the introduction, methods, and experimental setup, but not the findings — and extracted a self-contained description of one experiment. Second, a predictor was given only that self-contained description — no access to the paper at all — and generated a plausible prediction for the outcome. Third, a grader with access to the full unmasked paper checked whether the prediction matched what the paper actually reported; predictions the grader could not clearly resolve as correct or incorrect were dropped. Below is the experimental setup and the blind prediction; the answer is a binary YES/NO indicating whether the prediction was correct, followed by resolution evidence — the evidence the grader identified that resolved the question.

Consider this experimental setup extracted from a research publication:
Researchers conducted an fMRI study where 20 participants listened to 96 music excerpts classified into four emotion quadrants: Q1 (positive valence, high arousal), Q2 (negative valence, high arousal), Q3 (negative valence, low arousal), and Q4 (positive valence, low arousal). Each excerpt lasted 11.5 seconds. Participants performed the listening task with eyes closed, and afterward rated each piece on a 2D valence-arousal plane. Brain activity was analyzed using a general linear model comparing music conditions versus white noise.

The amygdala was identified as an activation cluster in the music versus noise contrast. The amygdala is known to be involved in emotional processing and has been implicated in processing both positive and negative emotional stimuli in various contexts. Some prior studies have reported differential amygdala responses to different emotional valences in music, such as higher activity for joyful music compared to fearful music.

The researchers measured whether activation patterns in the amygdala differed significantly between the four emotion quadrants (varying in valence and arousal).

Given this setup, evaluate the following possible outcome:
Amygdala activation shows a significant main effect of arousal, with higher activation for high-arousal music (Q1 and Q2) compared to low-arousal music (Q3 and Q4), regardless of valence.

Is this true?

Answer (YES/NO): NO